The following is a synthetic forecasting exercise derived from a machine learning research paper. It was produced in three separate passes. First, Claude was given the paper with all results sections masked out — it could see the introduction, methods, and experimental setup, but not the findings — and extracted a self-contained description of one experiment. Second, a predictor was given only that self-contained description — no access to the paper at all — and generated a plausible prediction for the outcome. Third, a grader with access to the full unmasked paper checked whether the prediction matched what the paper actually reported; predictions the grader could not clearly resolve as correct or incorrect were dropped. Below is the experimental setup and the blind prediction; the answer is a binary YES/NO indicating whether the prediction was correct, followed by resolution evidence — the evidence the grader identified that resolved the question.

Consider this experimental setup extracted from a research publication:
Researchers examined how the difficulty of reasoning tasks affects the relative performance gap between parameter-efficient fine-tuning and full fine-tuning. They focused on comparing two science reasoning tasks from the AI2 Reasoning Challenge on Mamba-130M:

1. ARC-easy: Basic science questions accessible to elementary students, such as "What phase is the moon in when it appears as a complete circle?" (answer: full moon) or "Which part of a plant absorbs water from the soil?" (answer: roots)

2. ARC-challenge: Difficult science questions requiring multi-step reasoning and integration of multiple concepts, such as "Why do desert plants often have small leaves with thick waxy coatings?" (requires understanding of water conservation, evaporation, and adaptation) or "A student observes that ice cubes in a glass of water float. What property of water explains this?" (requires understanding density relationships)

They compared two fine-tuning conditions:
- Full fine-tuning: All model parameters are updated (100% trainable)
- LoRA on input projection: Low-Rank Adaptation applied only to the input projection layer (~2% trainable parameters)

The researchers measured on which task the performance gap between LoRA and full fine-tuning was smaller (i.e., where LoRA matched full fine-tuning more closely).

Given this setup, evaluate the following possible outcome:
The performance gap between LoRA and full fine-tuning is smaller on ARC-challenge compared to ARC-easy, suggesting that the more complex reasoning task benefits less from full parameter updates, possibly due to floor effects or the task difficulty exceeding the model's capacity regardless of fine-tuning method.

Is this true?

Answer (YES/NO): NO